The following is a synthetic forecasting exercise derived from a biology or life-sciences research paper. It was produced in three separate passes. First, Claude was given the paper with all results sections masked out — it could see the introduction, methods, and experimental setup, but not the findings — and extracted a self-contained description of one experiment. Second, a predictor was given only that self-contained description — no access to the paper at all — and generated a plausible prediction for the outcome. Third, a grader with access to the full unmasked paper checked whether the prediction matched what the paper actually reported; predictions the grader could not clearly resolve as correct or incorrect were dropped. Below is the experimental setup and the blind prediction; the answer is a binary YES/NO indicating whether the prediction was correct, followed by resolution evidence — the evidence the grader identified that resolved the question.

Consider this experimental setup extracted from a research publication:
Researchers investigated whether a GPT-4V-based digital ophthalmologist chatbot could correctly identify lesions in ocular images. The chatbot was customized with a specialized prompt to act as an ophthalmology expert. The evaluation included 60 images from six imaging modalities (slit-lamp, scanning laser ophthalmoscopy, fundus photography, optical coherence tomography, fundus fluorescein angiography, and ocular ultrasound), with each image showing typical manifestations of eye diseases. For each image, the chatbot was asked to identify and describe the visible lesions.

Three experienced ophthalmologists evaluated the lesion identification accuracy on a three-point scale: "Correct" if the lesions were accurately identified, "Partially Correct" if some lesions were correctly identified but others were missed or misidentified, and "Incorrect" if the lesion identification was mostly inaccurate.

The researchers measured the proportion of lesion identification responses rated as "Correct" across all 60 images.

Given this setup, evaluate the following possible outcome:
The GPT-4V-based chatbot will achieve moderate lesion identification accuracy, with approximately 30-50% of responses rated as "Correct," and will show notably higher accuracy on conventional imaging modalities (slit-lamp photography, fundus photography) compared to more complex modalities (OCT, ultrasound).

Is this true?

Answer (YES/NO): NO